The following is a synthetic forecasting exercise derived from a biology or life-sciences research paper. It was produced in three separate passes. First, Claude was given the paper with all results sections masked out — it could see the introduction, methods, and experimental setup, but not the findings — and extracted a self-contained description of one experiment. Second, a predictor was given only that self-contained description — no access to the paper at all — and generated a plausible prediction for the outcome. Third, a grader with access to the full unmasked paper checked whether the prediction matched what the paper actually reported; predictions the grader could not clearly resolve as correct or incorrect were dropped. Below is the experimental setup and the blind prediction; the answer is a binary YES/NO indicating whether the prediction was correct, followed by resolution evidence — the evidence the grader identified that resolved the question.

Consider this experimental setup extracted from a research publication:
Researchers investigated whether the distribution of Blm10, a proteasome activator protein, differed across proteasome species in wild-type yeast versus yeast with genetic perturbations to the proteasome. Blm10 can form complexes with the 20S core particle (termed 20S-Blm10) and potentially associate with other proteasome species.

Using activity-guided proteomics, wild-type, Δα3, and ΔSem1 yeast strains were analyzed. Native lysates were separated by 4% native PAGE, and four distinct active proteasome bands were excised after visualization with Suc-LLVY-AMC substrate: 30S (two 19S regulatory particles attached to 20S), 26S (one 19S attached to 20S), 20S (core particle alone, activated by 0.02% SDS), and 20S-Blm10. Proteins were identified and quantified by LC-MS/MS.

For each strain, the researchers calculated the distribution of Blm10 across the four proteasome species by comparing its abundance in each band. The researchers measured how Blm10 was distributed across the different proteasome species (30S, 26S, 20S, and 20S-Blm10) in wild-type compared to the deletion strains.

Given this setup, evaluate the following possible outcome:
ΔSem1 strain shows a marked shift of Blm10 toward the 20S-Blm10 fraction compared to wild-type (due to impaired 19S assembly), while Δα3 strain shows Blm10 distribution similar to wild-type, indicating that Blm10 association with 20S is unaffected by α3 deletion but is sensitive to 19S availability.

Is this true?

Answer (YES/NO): NO